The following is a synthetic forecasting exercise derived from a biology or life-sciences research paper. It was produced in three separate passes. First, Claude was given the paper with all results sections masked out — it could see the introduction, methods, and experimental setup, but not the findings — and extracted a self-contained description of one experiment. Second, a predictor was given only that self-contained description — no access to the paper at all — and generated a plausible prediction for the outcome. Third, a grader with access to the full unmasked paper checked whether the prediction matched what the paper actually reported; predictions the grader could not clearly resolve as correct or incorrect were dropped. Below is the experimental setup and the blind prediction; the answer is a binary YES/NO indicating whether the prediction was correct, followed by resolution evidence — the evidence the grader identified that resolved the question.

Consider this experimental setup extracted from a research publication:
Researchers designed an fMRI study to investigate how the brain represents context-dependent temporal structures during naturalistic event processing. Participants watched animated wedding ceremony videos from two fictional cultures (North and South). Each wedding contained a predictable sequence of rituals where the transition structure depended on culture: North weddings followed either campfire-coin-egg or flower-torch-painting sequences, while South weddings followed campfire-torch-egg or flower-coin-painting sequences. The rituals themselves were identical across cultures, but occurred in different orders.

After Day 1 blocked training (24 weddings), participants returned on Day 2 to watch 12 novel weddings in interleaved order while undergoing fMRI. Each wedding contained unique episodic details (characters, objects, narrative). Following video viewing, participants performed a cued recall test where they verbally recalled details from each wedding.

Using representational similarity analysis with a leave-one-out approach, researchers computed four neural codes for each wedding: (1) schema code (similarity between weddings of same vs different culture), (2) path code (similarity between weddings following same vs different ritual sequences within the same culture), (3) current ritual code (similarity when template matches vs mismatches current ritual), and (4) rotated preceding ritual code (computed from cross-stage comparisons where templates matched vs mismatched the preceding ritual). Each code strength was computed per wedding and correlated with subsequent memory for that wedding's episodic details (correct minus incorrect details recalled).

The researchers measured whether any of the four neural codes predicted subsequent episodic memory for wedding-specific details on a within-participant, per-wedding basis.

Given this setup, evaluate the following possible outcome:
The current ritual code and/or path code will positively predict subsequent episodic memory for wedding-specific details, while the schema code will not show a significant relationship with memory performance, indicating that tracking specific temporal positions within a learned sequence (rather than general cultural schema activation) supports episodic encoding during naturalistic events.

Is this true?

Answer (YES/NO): NO